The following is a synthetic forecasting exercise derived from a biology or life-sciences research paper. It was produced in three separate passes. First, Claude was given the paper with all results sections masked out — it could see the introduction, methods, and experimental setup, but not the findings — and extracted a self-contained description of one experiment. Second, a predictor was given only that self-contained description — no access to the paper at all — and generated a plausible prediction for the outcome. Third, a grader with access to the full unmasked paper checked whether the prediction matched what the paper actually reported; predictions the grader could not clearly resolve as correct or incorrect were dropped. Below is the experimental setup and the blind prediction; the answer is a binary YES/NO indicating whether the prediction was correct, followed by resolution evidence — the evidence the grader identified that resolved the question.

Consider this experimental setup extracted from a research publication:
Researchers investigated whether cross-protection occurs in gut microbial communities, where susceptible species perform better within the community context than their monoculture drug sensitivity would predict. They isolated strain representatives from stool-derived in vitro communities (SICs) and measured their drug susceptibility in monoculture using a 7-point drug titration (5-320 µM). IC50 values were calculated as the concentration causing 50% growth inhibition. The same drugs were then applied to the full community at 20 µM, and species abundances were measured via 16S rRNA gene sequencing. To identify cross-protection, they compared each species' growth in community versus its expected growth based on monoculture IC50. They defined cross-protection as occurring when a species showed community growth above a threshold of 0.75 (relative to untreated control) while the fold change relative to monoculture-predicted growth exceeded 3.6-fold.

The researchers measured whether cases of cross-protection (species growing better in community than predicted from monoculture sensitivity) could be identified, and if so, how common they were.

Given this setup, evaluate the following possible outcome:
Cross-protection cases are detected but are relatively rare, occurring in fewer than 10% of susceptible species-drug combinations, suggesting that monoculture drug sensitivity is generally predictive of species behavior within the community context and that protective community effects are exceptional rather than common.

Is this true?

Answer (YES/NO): YES